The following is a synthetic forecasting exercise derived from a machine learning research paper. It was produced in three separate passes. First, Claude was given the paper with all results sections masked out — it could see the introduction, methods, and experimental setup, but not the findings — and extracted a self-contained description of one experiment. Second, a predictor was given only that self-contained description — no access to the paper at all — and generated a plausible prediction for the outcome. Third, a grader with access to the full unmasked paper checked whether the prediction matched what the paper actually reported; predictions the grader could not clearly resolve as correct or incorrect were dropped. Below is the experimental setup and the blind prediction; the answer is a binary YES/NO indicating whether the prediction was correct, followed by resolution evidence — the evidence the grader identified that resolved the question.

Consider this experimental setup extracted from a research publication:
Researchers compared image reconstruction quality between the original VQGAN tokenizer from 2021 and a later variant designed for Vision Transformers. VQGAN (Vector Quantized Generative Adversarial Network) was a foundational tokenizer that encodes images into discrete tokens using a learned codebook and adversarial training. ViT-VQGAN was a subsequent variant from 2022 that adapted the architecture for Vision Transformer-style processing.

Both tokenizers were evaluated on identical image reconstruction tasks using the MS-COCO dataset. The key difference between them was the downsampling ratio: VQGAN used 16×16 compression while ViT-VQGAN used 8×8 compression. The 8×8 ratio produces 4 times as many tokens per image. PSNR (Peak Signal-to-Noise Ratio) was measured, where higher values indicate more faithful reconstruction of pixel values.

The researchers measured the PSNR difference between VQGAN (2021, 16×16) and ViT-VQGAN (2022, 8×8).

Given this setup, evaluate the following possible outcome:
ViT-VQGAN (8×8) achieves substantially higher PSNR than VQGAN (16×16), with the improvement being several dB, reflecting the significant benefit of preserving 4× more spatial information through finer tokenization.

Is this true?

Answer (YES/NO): NO